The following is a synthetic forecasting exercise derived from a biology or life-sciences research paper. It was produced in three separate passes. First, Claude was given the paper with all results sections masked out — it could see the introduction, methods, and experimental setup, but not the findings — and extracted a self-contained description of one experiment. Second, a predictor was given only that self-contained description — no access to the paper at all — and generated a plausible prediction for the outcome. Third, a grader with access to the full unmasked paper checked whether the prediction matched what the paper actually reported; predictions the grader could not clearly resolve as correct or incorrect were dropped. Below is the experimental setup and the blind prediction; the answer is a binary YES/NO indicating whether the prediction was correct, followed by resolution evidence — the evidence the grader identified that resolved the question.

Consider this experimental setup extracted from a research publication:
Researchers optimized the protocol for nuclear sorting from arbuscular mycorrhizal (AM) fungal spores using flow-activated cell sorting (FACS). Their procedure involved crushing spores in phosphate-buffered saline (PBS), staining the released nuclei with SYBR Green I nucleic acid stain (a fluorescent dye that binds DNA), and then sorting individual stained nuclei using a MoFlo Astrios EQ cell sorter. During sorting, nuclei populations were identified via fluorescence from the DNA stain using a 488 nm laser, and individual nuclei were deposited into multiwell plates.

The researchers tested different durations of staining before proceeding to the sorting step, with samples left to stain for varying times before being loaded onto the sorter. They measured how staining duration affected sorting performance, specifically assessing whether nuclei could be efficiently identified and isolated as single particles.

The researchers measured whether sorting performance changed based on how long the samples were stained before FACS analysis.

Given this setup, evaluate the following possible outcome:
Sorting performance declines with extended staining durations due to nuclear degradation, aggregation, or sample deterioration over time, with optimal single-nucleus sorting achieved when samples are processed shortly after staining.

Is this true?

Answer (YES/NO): YES